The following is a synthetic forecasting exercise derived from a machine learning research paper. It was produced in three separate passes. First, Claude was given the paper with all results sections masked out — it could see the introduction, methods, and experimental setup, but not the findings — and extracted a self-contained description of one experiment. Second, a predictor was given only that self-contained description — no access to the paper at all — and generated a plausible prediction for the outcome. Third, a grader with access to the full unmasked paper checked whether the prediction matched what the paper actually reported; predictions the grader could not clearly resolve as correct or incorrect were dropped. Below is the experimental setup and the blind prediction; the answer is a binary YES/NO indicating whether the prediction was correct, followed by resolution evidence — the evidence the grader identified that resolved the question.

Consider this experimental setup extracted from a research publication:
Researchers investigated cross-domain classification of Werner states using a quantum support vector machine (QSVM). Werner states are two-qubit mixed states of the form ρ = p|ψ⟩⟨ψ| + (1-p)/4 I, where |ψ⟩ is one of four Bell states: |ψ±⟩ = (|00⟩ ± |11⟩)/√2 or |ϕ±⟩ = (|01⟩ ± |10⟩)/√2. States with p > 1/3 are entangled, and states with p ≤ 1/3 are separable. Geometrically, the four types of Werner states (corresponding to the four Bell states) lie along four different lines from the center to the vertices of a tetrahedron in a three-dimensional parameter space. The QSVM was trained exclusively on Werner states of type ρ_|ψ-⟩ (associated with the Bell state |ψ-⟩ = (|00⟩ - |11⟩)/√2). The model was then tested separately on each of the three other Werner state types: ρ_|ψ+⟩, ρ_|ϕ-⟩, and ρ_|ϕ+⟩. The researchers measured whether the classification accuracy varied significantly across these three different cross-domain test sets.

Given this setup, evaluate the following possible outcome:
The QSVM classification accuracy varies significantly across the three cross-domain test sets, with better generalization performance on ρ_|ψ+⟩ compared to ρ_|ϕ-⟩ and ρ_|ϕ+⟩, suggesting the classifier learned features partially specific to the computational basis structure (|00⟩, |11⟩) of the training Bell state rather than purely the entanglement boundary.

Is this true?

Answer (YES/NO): YES